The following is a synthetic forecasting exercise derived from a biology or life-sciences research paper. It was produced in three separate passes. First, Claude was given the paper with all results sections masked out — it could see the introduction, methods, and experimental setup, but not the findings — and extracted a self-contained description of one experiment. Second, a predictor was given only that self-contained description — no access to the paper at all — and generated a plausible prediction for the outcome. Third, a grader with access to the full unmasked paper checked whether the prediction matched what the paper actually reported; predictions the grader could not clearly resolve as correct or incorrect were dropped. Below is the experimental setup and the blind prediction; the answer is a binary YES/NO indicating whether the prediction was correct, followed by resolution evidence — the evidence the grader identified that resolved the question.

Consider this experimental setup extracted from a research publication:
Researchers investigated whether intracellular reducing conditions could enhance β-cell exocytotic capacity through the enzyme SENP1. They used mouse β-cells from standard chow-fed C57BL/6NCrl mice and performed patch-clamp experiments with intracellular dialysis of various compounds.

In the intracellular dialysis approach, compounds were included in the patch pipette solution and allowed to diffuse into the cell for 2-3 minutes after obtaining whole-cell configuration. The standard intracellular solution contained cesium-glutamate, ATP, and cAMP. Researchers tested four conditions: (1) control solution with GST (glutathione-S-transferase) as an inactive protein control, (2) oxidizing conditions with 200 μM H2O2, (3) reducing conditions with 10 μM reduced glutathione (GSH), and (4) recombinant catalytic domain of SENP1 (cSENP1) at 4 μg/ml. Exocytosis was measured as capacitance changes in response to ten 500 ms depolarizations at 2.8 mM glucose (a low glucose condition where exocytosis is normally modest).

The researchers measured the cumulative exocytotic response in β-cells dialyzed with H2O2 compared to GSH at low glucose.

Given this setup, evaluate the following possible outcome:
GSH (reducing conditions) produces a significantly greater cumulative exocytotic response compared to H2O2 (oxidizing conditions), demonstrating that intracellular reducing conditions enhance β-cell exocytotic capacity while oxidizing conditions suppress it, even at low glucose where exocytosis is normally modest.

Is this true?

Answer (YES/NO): YES